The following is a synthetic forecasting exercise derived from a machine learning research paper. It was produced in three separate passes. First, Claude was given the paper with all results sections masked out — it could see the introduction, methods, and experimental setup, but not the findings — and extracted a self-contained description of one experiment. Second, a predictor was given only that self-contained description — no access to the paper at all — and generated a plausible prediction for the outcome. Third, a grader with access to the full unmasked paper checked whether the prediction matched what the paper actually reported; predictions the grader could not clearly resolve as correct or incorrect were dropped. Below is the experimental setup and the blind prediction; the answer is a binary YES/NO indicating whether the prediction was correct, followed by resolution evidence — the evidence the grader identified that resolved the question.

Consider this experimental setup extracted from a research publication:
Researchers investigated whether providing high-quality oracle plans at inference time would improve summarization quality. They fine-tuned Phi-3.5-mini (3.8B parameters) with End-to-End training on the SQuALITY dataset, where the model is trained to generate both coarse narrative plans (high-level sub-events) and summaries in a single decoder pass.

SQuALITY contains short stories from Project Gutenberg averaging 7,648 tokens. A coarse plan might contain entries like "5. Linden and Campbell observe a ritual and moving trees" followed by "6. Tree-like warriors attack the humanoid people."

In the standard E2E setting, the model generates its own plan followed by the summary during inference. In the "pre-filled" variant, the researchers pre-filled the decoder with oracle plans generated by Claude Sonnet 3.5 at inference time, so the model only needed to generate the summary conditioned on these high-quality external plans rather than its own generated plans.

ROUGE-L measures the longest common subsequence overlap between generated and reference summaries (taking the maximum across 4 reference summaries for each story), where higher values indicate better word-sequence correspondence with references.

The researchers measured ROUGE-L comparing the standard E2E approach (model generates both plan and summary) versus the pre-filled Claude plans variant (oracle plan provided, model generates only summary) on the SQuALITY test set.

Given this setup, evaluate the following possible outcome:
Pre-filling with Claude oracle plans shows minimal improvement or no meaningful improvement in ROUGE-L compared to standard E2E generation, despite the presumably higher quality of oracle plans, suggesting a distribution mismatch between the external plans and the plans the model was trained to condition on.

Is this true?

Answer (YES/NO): NO